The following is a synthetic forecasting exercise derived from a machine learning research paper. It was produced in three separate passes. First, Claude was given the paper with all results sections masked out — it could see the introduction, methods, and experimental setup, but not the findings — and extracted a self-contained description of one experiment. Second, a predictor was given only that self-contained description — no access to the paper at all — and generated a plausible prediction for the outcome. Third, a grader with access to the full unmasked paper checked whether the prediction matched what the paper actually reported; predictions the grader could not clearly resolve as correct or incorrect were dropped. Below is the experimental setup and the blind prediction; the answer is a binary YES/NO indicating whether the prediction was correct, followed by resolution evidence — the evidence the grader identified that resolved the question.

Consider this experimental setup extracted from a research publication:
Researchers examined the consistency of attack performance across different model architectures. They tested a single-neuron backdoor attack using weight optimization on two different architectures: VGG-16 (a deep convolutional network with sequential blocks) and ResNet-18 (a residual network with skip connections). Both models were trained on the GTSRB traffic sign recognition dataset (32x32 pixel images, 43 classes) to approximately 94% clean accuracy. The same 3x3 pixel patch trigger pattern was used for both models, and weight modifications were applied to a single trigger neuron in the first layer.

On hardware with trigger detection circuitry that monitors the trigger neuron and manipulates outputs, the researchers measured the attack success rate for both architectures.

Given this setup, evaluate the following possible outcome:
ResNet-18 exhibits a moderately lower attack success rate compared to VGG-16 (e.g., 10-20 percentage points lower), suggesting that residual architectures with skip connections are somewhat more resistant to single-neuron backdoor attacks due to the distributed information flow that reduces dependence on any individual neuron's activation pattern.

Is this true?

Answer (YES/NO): NO